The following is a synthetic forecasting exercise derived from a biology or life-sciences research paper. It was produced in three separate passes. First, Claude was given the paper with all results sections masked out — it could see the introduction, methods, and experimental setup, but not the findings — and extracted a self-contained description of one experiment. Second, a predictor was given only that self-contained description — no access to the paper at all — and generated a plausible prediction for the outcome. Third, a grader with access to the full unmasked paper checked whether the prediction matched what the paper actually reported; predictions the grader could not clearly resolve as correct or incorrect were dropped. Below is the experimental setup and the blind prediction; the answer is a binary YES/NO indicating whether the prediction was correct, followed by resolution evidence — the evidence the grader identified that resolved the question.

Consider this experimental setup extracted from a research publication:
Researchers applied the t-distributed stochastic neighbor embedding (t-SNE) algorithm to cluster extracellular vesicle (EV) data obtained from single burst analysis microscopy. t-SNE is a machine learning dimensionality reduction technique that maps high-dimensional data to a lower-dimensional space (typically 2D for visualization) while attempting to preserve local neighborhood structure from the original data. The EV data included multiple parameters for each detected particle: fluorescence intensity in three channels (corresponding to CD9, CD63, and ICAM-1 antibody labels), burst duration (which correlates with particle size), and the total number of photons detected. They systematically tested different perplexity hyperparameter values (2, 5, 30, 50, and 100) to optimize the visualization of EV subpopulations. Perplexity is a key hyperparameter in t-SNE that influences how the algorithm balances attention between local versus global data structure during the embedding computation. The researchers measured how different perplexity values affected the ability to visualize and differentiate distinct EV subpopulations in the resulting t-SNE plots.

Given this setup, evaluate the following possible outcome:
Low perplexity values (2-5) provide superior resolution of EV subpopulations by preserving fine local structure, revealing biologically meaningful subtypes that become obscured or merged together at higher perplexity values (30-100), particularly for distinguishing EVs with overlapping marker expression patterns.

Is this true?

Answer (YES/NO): NO